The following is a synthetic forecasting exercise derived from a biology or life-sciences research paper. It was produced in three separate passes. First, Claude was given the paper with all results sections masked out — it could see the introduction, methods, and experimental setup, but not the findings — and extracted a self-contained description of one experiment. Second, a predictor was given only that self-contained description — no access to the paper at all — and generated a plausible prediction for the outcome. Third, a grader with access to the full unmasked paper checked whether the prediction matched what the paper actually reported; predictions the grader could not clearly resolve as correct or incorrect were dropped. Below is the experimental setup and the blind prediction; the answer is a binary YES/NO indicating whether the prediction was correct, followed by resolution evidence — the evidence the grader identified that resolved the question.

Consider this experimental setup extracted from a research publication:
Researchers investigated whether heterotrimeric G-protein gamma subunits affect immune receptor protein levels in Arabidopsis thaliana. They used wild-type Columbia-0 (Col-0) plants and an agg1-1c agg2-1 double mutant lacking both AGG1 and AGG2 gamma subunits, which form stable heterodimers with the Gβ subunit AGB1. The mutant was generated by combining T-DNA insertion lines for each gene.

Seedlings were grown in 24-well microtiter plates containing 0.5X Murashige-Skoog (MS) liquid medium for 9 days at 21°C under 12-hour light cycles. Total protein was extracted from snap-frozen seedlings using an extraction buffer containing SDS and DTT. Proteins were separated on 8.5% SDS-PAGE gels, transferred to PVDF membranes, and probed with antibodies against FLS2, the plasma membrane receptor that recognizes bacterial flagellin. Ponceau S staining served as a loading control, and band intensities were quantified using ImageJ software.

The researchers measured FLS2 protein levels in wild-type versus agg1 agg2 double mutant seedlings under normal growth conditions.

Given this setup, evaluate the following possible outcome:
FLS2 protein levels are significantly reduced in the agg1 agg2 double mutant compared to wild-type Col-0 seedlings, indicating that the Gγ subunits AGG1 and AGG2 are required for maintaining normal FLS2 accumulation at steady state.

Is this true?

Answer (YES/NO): YES